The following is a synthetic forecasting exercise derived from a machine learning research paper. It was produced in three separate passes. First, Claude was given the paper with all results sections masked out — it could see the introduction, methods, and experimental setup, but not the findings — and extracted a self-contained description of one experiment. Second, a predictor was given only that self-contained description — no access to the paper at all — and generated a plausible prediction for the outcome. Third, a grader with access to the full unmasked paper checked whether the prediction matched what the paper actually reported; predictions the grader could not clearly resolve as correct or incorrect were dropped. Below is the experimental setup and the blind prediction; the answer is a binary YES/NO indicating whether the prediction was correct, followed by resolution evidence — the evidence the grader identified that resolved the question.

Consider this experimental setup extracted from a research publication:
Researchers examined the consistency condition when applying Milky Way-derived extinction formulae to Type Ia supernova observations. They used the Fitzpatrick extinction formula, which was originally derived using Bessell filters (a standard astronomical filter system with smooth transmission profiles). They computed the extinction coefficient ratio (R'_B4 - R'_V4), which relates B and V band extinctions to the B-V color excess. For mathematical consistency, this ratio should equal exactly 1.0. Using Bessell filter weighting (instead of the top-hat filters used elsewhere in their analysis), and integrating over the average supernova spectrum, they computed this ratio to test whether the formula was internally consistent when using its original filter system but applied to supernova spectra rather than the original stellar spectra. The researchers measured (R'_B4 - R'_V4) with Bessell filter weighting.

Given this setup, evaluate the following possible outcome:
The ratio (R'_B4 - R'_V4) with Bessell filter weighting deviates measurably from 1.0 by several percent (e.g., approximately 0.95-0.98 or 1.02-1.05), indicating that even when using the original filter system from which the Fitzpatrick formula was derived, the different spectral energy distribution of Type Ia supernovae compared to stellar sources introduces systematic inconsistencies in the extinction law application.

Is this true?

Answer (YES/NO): YES